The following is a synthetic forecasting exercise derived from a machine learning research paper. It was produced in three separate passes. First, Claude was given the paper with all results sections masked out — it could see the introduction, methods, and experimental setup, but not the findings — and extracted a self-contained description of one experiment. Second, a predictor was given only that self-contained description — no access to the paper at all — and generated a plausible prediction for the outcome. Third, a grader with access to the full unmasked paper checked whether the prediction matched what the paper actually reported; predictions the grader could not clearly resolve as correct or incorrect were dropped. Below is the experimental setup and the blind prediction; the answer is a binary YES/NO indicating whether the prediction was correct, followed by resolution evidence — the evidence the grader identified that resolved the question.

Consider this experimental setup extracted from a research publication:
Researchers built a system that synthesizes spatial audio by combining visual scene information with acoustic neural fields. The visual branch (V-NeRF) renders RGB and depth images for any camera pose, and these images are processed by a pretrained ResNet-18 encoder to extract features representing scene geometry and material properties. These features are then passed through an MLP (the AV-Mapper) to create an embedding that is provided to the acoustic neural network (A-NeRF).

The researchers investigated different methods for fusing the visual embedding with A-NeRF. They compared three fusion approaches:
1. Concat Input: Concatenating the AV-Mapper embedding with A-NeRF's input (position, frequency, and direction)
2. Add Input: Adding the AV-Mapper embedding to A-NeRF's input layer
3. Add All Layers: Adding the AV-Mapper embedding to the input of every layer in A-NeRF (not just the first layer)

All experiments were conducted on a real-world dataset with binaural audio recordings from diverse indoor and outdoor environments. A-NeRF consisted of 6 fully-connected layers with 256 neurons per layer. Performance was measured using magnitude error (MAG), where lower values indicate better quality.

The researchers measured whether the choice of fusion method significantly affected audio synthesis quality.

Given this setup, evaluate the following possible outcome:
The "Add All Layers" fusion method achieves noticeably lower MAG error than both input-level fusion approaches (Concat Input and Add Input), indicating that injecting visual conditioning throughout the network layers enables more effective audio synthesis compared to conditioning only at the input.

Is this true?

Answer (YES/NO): NO